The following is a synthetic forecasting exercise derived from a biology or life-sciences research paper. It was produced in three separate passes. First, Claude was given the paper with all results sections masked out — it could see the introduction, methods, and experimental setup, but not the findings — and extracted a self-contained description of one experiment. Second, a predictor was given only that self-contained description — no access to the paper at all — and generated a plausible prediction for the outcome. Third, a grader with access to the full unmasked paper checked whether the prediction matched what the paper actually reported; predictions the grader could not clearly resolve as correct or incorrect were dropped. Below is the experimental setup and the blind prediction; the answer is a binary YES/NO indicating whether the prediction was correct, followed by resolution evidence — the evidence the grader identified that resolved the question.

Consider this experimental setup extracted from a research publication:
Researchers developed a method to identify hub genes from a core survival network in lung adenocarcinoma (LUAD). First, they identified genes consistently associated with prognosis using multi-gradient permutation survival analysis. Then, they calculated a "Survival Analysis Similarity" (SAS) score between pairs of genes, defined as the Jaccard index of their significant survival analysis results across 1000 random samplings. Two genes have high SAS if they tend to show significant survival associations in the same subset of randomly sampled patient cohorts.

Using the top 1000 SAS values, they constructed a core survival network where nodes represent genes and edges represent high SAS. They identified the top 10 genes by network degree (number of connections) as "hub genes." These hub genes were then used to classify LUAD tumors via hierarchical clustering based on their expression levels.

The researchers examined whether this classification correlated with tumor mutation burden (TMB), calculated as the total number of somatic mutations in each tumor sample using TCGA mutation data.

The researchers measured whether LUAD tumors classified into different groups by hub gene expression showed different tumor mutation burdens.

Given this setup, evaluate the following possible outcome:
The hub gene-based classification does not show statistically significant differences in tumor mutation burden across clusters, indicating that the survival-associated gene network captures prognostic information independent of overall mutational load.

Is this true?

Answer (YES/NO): NO